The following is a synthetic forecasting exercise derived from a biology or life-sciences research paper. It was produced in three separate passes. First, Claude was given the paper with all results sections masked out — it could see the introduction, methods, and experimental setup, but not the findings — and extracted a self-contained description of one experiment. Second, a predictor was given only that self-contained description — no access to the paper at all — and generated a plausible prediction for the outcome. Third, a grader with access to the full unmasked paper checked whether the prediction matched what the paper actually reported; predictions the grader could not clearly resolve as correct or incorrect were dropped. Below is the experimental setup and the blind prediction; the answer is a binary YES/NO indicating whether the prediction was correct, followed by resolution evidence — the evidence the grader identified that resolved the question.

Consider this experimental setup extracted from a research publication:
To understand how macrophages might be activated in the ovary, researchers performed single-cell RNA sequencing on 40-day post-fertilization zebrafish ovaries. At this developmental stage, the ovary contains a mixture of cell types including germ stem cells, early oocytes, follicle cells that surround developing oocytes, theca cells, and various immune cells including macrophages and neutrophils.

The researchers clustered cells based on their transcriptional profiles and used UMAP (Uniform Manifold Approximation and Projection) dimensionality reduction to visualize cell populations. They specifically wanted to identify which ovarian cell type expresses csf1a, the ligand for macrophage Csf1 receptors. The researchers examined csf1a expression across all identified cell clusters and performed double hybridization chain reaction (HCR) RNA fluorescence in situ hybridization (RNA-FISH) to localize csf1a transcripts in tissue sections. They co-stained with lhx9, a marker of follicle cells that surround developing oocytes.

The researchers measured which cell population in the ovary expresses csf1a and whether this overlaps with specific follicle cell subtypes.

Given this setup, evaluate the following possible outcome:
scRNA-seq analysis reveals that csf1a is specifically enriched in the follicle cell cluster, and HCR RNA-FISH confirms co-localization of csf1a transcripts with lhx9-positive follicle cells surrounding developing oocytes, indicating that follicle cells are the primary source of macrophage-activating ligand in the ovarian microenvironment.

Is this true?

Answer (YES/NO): NO